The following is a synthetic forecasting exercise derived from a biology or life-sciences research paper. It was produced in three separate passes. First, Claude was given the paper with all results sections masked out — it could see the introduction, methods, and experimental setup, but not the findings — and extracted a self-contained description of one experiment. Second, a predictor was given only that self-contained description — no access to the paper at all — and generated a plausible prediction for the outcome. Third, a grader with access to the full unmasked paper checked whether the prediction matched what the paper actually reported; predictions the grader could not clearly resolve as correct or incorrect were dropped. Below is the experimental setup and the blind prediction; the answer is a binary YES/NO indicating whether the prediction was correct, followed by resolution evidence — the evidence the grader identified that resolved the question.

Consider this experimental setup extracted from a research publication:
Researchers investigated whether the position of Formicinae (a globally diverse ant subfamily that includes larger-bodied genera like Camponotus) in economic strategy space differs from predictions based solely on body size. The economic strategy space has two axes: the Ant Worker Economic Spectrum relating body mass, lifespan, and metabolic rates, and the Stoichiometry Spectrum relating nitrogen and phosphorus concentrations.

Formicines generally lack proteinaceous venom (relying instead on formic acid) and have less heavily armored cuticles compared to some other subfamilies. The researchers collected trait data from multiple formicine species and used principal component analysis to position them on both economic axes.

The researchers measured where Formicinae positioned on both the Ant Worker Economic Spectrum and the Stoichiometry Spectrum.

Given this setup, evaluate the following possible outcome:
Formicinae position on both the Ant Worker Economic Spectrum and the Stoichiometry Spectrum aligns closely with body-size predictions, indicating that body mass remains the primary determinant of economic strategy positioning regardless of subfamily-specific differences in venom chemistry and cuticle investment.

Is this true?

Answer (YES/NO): NO